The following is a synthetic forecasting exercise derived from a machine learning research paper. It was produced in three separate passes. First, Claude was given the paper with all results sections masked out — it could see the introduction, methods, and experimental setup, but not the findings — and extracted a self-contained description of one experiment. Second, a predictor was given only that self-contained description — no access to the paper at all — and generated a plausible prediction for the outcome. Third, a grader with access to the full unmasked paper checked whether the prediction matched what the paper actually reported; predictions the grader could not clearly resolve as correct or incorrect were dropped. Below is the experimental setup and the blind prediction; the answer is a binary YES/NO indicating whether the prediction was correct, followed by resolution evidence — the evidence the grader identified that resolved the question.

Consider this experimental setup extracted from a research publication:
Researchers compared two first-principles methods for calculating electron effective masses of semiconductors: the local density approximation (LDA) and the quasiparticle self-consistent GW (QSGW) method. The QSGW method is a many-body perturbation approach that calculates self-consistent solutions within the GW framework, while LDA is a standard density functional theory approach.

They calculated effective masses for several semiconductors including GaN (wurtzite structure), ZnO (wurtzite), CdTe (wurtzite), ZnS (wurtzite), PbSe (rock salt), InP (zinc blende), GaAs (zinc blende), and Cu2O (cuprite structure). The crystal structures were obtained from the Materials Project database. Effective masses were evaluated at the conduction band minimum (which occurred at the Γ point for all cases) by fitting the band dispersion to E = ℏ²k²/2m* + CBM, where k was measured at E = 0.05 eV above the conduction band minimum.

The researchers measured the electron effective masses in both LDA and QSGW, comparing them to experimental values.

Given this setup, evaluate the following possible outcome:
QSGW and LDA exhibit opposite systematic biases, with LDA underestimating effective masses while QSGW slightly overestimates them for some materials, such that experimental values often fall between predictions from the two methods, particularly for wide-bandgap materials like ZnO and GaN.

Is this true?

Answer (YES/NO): NO